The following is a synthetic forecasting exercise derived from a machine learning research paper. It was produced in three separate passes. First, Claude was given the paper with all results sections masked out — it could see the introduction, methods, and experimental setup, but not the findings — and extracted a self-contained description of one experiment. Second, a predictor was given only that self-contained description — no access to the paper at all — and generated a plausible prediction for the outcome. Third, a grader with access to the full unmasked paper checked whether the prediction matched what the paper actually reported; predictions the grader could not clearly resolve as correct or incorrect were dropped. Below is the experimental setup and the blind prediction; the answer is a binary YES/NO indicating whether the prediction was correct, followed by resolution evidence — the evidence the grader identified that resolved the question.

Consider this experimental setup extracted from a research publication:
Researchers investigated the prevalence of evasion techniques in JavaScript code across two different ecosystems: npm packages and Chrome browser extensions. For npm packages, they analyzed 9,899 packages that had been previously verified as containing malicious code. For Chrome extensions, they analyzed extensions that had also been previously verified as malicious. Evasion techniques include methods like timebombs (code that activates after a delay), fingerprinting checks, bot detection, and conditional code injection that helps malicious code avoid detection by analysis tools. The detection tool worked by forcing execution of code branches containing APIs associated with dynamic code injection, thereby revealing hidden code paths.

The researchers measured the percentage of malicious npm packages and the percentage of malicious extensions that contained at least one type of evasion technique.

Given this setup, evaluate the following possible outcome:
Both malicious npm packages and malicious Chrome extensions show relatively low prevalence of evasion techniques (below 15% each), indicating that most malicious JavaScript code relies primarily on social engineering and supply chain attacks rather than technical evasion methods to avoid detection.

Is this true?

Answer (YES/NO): NO